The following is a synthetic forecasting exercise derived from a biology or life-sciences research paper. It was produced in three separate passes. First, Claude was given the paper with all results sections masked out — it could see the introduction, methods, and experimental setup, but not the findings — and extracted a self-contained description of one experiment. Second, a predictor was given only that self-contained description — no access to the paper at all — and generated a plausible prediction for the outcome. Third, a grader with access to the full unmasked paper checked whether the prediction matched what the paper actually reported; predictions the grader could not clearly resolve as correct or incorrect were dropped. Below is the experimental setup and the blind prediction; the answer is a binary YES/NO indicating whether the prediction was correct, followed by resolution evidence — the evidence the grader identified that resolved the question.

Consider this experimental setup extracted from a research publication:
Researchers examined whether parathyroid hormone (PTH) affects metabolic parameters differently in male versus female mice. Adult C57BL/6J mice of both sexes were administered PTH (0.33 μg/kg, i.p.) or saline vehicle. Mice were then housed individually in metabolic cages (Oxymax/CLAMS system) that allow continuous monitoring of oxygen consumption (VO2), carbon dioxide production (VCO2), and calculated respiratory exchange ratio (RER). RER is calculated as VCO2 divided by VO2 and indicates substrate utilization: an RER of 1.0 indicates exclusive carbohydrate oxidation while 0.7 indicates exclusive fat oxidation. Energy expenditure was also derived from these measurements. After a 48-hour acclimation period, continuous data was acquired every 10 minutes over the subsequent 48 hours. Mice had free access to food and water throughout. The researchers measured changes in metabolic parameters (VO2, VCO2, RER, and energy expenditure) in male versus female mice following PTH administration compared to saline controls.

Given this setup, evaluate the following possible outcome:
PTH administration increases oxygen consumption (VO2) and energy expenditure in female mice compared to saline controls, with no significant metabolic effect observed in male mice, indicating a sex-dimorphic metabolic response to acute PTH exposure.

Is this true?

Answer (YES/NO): NO